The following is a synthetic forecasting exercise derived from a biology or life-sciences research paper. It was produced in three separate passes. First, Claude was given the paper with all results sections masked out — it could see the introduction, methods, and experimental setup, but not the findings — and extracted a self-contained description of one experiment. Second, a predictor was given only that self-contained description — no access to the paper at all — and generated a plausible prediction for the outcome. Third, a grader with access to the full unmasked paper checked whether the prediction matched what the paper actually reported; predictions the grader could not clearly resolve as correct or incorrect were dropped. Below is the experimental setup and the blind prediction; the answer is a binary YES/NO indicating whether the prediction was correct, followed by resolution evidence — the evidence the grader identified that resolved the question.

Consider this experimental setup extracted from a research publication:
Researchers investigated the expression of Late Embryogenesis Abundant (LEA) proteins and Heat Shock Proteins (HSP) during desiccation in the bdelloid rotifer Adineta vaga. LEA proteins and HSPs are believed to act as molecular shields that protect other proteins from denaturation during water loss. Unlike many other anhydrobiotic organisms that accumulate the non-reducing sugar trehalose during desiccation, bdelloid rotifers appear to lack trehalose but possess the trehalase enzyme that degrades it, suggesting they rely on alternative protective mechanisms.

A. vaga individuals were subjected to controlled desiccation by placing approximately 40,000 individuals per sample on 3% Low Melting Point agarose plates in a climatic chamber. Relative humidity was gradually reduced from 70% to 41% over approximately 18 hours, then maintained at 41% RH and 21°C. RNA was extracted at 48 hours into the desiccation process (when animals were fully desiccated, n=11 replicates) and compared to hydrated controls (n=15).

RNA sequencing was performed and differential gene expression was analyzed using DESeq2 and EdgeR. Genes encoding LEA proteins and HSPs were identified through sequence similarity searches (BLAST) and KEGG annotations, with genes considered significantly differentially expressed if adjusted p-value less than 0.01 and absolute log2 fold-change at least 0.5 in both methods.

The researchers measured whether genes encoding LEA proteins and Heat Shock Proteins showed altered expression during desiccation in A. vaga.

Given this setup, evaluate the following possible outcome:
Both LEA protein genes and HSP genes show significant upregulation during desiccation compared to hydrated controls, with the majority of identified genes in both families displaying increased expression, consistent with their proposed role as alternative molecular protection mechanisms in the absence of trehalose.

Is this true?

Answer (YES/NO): NO